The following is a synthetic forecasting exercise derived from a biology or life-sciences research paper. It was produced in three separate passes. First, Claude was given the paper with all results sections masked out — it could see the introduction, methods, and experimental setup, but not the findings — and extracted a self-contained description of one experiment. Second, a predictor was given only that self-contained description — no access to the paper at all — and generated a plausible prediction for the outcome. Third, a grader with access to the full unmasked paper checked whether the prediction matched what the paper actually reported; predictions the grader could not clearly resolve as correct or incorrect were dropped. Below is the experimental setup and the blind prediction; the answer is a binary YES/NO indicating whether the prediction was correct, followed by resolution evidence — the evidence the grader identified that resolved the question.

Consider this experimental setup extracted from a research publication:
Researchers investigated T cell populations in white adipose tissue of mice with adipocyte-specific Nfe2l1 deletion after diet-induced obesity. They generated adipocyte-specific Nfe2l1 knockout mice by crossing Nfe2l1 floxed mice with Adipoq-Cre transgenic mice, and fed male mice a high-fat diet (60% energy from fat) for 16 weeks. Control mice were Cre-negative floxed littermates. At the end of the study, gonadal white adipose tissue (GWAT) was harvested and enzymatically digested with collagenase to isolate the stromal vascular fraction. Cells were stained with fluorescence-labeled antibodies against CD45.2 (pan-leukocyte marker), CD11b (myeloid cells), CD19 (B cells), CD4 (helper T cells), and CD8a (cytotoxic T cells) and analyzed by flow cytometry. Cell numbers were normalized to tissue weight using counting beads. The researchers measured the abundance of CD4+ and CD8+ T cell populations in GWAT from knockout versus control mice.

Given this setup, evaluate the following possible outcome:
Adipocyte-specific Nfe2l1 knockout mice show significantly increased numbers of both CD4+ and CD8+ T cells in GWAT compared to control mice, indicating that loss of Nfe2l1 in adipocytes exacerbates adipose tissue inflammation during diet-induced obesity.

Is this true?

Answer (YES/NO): YES